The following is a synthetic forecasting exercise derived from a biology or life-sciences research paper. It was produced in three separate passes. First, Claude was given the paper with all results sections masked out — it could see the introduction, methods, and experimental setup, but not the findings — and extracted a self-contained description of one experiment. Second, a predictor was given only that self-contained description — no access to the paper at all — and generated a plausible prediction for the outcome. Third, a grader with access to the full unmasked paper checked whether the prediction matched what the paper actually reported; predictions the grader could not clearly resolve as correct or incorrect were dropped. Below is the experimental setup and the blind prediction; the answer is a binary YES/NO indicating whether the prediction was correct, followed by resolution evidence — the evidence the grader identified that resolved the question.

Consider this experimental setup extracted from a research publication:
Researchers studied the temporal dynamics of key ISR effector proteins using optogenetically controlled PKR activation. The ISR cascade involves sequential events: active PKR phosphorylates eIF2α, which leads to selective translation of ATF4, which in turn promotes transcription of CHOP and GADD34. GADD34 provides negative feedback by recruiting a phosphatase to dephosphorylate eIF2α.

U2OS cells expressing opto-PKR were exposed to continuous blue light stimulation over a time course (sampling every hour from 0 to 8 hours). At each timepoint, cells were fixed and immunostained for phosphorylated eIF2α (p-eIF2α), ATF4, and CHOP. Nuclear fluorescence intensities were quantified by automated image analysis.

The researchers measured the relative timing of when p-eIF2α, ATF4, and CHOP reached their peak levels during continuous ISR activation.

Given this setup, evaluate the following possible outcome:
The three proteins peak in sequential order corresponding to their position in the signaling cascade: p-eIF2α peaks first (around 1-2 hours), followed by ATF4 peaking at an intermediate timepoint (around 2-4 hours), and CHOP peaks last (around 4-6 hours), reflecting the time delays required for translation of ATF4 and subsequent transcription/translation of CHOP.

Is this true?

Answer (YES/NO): NO